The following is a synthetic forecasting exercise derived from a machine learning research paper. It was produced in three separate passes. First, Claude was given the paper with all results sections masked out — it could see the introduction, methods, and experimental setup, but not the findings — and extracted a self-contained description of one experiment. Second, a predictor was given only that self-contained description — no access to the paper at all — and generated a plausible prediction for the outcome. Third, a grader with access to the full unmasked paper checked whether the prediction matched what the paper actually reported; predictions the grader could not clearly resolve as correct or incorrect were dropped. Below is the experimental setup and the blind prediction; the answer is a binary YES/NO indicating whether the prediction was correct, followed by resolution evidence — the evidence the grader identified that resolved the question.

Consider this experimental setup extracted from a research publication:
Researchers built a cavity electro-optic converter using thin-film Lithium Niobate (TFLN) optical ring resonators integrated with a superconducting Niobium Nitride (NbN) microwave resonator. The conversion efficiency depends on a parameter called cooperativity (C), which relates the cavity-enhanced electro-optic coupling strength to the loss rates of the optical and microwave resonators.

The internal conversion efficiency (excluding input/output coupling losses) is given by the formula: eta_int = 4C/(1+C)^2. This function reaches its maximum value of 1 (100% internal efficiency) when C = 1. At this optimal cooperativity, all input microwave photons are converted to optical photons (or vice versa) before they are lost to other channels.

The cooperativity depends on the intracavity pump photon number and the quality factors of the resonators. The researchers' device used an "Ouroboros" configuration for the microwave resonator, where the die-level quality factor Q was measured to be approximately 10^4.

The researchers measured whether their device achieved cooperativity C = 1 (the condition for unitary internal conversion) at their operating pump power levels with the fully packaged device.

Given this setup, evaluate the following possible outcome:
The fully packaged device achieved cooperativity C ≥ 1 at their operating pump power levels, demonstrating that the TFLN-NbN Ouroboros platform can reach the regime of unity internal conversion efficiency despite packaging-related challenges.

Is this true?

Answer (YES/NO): NO